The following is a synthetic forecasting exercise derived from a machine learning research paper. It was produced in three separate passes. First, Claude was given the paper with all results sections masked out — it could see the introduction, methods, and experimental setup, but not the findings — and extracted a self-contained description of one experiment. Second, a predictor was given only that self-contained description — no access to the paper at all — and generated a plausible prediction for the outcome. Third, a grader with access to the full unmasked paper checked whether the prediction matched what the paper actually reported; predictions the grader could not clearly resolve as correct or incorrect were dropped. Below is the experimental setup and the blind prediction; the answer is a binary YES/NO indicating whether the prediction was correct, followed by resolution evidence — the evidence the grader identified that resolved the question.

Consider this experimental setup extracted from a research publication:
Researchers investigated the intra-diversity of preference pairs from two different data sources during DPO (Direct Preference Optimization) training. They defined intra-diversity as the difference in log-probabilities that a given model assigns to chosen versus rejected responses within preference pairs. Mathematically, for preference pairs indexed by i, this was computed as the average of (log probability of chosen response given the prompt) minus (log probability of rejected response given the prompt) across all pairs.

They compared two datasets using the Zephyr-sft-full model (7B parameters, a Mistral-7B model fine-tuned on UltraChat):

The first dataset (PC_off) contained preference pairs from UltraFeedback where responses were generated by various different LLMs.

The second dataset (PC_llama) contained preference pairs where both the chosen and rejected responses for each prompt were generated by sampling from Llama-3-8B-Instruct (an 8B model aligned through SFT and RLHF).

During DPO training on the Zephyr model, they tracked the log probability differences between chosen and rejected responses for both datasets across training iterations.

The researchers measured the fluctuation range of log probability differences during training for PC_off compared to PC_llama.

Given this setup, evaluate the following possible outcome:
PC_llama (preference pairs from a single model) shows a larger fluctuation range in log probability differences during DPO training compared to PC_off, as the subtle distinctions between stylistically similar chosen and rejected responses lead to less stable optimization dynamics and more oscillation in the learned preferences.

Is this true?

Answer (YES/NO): NO